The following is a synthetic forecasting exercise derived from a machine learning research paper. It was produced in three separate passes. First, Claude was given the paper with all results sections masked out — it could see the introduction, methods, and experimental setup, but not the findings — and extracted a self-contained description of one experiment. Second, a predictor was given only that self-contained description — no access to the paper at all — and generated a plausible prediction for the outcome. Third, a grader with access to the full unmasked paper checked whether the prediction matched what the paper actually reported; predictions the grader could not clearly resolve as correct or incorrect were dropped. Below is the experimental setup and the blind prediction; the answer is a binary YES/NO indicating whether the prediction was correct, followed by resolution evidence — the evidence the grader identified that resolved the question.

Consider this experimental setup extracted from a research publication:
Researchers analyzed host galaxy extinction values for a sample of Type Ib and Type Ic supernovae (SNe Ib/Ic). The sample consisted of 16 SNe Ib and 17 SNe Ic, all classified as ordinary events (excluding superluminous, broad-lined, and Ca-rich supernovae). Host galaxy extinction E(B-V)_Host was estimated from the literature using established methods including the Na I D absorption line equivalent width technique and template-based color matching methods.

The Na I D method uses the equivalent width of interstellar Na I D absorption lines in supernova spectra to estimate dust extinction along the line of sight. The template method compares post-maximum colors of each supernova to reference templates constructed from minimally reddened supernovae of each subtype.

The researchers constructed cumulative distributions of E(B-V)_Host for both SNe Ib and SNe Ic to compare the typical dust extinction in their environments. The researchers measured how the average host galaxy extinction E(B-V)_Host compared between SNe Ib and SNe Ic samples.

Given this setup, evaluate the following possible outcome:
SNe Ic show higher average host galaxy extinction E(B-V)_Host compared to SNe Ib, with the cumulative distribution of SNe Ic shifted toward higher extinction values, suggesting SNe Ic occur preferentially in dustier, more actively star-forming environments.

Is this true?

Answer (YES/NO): YES